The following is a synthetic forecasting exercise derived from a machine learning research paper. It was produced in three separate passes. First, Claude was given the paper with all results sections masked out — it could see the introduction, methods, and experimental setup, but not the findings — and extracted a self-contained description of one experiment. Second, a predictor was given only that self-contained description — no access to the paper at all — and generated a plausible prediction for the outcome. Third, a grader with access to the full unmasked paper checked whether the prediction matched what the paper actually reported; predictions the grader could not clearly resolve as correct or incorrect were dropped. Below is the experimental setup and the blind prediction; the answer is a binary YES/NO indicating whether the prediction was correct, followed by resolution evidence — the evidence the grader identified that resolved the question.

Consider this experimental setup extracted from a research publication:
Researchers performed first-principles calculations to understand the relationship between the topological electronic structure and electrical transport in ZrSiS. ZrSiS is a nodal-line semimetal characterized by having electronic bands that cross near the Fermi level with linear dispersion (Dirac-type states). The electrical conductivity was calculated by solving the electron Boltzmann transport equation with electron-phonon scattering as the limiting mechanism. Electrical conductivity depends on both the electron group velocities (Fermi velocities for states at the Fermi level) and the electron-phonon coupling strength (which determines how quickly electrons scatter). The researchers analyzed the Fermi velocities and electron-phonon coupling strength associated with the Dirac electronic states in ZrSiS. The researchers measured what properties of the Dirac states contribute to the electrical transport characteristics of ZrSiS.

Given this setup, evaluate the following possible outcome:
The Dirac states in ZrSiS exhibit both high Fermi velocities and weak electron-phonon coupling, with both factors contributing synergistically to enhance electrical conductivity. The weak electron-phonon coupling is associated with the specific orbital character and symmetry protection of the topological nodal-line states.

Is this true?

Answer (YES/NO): NO